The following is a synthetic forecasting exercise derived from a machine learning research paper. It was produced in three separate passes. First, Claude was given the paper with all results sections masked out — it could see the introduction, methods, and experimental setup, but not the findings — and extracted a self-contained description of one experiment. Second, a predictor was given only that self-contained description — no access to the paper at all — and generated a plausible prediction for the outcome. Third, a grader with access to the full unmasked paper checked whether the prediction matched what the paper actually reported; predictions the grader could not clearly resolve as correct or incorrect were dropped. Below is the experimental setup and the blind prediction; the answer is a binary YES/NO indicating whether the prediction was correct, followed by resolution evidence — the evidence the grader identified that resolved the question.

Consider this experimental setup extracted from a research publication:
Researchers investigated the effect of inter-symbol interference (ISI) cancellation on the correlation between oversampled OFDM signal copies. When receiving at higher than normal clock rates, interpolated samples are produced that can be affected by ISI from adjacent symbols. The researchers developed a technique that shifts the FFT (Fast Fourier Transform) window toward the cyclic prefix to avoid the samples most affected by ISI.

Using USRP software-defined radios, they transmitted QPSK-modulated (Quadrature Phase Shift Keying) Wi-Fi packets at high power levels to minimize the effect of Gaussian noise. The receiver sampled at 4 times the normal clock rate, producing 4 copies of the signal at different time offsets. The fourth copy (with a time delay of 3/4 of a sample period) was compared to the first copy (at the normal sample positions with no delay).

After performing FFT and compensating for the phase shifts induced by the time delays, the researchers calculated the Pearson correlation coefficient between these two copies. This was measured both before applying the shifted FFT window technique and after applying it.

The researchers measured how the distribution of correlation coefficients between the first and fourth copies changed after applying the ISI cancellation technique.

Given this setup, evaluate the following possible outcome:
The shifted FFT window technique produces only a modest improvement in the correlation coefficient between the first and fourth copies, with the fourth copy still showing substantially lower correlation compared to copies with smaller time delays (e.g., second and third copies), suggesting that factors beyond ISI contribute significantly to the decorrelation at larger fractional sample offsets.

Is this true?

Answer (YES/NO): NO